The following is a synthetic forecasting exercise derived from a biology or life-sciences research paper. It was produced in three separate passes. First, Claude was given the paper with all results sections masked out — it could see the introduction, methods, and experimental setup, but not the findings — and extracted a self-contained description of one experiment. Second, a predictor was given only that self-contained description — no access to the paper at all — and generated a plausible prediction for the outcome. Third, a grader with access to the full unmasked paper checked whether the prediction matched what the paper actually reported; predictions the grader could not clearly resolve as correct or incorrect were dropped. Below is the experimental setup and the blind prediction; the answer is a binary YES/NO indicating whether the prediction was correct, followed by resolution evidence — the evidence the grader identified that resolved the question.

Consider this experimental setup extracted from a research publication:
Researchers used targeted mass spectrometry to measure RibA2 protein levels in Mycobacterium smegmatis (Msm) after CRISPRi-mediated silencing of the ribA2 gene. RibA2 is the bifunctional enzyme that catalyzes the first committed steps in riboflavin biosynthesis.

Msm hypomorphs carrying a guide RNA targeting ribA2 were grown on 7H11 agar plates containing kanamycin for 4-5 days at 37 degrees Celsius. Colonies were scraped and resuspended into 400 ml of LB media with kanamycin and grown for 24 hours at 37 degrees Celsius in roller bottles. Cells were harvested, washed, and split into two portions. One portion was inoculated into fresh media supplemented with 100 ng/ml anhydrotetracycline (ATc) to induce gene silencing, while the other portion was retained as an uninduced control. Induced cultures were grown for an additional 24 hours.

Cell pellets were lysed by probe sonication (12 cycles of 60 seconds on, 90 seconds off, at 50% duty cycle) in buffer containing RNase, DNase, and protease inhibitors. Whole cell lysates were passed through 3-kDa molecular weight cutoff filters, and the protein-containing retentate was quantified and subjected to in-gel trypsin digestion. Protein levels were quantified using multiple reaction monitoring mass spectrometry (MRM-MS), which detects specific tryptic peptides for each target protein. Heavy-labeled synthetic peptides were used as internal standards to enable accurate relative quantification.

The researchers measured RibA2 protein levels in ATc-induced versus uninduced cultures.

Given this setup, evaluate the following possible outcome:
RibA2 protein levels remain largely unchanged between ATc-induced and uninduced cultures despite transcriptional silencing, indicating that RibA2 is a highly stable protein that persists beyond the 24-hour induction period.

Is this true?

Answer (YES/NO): NO